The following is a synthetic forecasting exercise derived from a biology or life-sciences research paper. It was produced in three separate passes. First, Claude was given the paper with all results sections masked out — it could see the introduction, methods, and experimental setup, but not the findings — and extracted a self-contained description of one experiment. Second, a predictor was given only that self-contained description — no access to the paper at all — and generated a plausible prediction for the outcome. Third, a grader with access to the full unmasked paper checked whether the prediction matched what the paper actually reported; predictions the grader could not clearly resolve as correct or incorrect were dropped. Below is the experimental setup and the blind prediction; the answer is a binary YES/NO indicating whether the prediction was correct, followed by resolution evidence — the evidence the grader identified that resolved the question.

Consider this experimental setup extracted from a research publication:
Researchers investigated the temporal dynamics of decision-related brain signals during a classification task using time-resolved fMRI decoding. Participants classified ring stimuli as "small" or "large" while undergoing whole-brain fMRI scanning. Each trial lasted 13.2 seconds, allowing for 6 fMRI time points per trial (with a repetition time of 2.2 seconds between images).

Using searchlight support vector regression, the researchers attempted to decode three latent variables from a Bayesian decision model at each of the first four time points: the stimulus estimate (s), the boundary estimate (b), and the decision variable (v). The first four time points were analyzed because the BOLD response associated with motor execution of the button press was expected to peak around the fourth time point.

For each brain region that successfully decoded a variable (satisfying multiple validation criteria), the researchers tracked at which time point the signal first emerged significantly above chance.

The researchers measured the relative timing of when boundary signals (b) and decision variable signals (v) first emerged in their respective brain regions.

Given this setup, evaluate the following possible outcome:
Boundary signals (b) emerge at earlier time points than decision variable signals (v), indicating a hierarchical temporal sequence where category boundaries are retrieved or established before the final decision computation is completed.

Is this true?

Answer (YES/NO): YES